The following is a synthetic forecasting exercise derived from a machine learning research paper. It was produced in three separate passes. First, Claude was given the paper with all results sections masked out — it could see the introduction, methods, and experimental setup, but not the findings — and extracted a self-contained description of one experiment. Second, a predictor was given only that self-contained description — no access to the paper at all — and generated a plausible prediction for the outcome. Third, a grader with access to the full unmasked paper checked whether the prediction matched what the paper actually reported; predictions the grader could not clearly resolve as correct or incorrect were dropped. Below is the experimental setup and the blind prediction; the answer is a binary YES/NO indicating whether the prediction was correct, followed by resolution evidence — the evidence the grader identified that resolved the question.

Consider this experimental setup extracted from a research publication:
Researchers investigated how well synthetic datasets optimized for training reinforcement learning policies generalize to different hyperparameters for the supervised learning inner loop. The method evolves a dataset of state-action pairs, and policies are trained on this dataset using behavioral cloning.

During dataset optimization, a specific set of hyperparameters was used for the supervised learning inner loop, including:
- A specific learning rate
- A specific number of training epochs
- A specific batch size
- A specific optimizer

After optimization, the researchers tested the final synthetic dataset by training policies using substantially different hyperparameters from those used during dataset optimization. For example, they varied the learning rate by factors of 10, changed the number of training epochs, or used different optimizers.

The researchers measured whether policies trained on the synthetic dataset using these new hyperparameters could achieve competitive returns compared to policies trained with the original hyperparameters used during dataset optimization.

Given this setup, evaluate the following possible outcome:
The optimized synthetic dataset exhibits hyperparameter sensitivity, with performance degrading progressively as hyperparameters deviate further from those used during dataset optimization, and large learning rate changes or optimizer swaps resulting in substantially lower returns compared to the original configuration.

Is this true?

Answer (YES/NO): NO